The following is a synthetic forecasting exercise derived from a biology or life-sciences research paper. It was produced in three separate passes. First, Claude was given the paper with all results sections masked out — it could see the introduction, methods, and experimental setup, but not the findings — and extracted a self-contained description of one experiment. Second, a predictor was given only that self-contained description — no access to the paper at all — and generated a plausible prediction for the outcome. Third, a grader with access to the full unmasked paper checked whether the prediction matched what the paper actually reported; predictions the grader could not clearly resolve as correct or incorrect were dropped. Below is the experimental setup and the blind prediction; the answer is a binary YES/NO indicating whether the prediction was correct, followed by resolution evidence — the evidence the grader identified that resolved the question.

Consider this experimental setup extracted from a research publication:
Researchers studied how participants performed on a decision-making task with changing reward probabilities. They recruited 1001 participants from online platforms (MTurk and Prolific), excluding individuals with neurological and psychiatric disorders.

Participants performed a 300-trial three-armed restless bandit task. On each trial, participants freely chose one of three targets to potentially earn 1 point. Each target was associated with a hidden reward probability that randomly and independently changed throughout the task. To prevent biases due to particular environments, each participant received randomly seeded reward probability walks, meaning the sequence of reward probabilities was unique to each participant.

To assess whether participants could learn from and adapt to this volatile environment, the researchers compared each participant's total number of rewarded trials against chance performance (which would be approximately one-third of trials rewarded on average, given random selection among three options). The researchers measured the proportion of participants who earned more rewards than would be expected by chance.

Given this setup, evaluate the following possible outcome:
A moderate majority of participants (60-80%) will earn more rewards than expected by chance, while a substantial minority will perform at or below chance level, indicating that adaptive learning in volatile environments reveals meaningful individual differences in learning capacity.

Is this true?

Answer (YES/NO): NO